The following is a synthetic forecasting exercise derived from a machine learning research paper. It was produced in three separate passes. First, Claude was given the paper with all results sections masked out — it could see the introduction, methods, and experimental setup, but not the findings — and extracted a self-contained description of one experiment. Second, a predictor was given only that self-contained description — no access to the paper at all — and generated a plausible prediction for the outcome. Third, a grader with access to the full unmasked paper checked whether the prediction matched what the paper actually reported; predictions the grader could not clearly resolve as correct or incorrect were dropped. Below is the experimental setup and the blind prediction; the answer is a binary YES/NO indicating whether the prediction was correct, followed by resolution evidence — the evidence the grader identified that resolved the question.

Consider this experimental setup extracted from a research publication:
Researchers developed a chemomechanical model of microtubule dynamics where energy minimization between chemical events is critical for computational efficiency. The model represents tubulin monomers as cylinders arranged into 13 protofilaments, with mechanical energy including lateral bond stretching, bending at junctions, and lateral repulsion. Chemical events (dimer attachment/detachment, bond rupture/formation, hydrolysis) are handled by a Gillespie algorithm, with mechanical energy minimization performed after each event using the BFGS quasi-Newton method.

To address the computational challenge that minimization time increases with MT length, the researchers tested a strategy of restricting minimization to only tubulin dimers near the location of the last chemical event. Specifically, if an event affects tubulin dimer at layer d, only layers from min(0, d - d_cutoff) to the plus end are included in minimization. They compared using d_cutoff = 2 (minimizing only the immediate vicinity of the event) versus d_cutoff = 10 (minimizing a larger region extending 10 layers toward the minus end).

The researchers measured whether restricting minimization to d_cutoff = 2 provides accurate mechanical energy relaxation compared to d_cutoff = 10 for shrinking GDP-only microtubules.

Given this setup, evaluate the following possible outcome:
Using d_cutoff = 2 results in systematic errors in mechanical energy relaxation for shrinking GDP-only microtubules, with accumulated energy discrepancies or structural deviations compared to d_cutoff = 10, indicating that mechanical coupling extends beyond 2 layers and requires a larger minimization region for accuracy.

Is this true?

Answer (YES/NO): YES